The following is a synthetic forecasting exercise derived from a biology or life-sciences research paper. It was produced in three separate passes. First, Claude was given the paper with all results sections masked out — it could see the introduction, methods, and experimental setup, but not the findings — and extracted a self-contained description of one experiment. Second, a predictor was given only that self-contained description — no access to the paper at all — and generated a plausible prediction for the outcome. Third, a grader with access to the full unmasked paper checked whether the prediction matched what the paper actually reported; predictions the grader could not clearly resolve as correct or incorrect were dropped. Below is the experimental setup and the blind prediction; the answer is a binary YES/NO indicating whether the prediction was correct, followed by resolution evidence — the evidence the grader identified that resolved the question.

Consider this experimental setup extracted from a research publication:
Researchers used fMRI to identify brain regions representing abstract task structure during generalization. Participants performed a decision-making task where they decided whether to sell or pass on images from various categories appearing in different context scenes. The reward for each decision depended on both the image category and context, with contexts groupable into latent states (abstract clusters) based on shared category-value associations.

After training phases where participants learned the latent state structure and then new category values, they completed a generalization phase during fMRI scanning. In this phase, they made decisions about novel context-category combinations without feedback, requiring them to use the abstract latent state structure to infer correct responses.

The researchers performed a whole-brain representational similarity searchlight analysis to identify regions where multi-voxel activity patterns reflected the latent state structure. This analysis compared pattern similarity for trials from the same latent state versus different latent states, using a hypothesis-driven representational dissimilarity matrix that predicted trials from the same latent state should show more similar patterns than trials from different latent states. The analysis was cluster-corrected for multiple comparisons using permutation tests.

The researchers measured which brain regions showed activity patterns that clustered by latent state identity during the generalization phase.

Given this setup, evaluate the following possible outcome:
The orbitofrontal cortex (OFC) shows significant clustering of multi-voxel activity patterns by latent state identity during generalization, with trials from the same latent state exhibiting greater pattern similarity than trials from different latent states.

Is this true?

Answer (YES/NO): NO